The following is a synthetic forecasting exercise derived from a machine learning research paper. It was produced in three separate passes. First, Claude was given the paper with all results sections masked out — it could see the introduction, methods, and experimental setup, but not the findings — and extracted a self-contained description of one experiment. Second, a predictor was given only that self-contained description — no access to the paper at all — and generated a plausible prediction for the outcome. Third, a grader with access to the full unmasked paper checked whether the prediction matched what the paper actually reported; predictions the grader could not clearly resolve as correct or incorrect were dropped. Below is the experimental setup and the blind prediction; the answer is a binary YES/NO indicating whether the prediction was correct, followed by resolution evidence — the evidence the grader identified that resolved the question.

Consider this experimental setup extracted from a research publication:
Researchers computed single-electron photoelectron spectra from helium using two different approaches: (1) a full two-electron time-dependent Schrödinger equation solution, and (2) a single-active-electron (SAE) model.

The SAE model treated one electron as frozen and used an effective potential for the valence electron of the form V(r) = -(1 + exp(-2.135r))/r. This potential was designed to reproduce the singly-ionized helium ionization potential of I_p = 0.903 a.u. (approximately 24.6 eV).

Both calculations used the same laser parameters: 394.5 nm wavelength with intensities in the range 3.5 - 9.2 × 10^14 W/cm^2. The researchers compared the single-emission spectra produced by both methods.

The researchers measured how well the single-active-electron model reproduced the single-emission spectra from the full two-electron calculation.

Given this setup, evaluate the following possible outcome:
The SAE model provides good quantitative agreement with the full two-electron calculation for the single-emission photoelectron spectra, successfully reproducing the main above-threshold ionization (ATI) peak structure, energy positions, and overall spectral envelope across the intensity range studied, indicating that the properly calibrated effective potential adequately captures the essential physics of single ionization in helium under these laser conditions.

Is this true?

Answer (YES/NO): YES